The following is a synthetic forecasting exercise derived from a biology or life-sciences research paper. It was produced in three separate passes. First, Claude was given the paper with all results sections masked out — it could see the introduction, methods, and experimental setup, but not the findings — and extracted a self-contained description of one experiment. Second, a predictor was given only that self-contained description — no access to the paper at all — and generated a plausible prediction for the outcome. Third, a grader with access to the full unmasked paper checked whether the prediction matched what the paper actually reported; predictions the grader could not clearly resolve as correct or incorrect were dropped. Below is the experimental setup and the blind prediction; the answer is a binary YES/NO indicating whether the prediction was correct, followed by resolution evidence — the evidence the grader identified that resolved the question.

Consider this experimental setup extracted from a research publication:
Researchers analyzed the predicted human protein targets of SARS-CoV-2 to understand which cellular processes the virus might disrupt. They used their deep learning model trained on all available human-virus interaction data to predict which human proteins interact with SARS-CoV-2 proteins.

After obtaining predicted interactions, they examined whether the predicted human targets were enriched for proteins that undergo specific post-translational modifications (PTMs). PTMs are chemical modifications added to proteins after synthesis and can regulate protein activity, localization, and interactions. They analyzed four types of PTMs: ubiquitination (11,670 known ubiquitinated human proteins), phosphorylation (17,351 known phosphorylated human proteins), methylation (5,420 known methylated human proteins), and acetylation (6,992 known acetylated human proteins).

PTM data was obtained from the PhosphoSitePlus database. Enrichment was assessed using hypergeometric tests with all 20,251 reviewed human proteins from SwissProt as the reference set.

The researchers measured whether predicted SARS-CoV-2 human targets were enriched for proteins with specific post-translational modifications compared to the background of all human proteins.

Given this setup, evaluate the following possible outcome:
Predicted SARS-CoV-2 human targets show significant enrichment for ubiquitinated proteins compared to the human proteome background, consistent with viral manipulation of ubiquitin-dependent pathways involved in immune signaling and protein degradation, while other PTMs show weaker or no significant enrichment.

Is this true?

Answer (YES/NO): NO